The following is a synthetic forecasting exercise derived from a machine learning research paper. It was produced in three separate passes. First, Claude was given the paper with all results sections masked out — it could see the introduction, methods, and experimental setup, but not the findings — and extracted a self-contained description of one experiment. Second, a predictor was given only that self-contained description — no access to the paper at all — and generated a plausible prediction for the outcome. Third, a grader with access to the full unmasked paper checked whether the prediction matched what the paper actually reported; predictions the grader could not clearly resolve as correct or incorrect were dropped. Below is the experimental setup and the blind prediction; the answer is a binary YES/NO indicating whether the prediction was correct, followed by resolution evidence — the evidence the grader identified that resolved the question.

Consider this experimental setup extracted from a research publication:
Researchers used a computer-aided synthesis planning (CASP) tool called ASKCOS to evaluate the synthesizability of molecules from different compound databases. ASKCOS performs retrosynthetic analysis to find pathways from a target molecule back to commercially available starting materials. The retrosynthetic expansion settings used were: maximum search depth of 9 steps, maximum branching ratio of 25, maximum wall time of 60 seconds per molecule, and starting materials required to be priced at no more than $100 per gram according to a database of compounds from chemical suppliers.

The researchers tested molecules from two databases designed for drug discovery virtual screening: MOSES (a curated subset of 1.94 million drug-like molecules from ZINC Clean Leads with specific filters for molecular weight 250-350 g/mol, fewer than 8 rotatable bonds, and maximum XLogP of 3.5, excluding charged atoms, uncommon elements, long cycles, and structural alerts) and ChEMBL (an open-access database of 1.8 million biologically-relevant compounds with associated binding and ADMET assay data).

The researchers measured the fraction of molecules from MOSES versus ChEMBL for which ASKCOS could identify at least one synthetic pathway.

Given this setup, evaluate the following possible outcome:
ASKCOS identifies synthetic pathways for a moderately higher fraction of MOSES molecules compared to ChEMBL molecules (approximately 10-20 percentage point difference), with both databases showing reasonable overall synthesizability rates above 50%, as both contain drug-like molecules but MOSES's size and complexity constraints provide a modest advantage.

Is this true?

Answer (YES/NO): NO